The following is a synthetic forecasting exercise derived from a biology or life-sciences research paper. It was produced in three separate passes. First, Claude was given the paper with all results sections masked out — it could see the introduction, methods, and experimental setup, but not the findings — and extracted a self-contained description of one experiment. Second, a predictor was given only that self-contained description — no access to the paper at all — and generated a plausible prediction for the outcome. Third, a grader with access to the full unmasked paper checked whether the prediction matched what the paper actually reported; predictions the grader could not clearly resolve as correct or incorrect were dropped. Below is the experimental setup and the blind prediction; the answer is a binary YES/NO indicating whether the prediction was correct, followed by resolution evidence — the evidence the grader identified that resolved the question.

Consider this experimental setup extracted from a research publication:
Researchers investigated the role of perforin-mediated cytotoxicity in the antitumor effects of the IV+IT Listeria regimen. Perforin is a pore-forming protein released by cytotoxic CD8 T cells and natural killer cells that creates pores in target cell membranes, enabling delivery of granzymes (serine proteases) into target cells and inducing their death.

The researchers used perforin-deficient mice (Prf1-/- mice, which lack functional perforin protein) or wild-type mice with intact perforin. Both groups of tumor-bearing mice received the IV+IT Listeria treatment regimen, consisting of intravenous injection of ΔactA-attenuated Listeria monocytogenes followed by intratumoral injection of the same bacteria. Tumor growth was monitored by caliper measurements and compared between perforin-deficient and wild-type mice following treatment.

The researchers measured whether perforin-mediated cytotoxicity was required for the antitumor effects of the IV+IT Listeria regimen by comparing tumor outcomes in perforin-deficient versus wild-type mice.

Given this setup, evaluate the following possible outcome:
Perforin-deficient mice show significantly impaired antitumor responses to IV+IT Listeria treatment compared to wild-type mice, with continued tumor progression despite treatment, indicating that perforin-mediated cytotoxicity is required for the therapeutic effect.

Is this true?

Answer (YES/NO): YES